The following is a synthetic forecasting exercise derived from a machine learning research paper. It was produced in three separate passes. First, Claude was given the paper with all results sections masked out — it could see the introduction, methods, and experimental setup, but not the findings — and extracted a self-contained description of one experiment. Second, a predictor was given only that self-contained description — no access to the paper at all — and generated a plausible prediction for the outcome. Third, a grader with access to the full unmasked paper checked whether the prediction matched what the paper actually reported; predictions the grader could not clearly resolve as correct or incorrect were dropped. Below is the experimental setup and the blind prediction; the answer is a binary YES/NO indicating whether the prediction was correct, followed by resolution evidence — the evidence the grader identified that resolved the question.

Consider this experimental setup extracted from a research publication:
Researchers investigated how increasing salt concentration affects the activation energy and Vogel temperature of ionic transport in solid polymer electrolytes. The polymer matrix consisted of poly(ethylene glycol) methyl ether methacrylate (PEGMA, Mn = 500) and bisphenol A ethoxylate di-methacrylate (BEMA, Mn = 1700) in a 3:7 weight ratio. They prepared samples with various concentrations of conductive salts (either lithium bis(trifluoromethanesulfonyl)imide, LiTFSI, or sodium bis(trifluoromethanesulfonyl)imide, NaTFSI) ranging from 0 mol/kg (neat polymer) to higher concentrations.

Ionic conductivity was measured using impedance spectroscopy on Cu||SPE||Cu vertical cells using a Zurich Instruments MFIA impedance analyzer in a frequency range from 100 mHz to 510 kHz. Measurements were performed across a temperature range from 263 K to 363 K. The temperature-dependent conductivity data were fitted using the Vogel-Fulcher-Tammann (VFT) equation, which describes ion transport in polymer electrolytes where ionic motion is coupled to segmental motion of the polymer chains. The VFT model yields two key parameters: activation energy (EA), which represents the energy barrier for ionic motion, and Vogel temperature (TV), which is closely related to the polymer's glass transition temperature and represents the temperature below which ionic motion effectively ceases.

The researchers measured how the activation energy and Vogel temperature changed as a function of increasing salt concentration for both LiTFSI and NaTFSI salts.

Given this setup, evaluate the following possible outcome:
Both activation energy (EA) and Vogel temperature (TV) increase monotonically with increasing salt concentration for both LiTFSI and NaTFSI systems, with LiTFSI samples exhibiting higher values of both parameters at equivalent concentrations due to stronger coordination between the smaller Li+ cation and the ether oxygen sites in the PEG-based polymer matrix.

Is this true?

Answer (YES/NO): NO